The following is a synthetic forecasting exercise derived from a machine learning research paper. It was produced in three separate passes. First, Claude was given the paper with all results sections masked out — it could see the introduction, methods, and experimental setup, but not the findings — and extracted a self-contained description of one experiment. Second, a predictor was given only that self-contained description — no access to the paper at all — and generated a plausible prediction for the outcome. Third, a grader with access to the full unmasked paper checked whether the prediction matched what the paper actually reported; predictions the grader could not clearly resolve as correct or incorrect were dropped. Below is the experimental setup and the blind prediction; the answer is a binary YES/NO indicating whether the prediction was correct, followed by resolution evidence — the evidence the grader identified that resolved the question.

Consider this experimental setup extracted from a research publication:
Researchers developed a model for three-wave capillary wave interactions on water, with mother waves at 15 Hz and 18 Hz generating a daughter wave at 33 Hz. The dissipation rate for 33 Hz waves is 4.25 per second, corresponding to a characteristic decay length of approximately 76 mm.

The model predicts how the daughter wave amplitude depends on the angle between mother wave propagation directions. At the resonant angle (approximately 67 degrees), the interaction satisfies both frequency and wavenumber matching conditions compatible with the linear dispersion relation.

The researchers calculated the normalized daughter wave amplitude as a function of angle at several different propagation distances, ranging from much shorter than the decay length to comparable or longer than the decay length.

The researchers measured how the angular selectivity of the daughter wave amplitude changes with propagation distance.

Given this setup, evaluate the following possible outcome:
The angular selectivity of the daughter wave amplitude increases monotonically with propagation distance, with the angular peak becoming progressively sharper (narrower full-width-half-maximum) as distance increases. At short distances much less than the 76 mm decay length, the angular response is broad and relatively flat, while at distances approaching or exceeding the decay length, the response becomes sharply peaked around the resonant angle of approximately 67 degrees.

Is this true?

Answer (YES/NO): NO